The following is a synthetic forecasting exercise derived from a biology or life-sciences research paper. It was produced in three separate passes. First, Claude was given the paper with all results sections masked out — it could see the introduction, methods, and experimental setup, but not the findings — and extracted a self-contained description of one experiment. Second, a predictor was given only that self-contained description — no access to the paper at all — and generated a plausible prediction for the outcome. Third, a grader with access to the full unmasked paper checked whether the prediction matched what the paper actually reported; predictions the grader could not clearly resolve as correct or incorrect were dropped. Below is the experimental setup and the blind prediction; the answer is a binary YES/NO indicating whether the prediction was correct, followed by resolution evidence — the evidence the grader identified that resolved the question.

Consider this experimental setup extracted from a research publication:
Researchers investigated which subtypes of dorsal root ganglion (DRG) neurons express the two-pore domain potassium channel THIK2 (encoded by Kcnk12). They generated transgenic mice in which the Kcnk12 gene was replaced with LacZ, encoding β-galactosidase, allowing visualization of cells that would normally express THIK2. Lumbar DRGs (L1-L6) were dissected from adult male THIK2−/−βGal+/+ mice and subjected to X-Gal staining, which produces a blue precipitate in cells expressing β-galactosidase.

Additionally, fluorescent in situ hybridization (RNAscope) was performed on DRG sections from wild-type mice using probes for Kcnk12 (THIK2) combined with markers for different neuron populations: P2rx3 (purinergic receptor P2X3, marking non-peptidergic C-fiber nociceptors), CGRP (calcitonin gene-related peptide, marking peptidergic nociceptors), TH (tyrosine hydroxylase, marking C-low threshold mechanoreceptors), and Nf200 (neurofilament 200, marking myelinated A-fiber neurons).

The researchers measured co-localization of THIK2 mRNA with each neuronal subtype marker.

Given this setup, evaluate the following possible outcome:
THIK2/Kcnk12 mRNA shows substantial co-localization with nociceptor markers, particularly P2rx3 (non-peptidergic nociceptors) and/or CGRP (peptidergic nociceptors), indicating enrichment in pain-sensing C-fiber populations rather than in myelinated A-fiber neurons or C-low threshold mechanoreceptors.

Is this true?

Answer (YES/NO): YES